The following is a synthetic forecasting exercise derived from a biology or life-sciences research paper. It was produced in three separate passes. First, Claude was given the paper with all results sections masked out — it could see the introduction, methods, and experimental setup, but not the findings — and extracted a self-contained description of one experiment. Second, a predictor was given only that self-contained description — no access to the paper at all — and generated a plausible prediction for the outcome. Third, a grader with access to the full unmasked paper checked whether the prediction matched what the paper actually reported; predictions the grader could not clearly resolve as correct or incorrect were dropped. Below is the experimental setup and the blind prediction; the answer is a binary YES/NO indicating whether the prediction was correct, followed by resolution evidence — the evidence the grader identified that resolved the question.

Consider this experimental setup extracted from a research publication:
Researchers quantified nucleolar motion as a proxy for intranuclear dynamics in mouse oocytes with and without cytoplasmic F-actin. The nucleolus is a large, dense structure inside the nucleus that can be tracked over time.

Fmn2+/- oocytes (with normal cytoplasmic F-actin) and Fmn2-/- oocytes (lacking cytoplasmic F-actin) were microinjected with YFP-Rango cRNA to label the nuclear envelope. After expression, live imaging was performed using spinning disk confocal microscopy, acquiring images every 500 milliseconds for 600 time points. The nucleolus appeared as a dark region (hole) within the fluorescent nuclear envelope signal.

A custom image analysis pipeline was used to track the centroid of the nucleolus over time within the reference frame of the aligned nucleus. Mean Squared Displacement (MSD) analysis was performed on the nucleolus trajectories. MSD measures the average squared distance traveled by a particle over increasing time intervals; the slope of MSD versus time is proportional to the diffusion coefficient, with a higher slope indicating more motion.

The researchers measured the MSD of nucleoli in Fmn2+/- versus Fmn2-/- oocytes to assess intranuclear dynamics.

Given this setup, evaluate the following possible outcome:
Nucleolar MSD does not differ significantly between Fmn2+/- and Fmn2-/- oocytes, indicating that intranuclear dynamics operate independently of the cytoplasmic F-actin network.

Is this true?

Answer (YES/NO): NO